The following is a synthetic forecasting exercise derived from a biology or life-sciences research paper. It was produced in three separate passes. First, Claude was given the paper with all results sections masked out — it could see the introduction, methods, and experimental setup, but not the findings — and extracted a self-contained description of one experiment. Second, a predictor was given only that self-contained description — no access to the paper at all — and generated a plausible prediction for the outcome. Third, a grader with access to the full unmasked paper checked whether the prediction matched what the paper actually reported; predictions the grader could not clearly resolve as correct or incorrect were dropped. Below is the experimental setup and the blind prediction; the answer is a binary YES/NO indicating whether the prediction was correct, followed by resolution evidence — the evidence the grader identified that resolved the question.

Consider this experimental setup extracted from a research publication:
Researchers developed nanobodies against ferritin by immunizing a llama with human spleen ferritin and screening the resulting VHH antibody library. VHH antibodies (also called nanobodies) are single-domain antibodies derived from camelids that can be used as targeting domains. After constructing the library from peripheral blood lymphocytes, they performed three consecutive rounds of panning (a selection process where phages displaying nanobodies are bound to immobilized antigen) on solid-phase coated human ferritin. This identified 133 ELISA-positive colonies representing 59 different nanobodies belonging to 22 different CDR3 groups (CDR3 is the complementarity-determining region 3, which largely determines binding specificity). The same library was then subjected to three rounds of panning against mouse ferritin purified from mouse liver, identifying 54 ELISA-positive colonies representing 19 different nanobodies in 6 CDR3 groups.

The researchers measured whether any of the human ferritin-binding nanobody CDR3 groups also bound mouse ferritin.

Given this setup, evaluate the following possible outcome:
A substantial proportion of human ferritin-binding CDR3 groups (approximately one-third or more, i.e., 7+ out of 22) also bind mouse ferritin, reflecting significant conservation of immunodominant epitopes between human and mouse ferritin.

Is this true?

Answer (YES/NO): NO